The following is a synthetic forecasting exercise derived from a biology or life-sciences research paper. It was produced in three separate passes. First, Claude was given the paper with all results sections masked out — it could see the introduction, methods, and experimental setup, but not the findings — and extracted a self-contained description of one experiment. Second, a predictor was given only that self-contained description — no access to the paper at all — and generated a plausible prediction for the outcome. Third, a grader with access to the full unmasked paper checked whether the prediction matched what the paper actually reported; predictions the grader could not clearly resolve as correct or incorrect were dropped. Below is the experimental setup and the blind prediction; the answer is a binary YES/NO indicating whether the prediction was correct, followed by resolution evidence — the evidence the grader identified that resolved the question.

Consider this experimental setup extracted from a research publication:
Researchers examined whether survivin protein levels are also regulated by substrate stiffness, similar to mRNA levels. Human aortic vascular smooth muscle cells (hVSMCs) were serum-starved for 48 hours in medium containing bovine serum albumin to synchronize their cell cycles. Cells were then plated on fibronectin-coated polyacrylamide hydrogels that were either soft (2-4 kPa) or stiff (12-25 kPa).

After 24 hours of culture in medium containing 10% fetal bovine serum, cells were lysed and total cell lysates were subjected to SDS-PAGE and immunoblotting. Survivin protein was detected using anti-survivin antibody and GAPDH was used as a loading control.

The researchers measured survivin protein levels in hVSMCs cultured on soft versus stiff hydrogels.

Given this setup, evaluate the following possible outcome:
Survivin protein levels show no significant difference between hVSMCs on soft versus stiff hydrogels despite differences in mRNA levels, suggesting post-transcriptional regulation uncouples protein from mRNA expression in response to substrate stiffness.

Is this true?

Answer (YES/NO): NO